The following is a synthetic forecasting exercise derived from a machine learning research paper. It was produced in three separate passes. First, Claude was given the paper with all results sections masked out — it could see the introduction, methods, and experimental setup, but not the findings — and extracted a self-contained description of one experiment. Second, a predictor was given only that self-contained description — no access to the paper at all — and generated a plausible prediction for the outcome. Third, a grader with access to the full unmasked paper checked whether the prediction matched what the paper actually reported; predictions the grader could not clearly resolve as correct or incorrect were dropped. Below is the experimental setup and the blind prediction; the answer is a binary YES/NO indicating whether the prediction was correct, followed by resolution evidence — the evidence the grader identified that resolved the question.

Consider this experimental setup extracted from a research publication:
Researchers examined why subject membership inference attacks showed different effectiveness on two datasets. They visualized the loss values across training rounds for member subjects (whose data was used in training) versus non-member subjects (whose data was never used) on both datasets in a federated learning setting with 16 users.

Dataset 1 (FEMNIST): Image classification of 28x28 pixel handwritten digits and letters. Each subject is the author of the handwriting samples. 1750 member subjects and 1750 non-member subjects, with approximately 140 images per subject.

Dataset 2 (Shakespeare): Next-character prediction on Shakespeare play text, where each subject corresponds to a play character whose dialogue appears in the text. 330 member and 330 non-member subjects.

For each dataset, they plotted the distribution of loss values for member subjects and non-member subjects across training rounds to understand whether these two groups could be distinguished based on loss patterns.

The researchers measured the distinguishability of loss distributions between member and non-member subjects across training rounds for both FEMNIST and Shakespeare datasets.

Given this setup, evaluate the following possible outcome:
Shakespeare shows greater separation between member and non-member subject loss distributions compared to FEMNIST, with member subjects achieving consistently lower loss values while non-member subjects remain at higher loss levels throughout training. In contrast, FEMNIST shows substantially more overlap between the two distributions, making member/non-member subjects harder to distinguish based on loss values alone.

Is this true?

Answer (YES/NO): NO